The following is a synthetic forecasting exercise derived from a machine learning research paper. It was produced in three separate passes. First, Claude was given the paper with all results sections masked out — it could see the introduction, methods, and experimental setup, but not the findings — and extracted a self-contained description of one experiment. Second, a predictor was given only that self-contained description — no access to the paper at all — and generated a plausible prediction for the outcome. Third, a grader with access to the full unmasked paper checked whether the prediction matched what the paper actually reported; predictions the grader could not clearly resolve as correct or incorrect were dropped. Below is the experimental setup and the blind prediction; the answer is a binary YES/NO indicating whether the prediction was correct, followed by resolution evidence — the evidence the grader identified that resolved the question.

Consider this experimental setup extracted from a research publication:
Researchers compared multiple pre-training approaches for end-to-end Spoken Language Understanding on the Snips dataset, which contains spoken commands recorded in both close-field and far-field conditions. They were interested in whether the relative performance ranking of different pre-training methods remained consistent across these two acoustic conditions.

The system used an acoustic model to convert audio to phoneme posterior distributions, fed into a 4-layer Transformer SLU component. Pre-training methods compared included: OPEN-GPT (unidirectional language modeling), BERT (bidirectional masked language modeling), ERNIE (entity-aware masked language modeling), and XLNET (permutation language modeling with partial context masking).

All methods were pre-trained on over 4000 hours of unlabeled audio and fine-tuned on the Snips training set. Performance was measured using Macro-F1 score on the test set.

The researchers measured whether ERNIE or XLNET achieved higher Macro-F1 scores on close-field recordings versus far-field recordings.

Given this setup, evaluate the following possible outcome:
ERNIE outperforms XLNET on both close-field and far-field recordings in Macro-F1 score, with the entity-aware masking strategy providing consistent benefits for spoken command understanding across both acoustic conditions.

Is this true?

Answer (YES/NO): NO